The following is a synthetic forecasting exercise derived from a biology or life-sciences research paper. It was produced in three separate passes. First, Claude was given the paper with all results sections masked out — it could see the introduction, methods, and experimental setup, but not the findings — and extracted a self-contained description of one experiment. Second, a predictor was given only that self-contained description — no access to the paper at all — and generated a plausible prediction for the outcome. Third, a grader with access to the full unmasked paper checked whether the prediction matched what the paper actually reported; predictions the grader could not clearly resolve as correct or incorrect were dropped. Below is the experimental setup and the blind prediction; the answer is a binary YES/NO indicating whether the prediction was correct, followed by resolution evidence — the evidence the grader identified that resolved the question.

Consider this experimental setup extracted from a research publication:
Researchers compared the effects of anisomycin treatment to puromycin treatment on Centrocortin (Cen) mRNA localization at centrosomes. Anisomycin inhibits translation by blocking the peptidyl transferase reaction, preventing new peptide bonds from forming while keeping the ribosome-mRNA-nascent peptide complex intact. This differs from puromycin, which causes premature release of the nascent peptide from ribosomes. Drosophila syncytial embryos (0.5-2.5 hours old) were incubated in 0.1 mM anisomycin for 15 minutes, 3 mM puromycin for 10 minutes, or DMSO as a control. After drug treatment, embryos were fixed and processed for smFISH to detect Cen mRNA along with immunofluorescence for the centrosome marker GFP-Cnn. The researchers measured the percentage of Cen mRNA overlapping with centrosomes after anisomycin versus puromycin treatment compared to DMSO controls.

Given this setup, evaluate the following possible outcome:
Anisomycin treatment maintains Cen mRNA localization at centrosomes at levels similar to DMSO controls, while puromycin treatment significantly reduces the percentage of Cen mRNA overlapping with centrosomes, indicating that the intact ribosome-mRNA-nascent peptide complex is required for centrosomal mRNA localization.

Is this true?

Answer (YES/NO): NO